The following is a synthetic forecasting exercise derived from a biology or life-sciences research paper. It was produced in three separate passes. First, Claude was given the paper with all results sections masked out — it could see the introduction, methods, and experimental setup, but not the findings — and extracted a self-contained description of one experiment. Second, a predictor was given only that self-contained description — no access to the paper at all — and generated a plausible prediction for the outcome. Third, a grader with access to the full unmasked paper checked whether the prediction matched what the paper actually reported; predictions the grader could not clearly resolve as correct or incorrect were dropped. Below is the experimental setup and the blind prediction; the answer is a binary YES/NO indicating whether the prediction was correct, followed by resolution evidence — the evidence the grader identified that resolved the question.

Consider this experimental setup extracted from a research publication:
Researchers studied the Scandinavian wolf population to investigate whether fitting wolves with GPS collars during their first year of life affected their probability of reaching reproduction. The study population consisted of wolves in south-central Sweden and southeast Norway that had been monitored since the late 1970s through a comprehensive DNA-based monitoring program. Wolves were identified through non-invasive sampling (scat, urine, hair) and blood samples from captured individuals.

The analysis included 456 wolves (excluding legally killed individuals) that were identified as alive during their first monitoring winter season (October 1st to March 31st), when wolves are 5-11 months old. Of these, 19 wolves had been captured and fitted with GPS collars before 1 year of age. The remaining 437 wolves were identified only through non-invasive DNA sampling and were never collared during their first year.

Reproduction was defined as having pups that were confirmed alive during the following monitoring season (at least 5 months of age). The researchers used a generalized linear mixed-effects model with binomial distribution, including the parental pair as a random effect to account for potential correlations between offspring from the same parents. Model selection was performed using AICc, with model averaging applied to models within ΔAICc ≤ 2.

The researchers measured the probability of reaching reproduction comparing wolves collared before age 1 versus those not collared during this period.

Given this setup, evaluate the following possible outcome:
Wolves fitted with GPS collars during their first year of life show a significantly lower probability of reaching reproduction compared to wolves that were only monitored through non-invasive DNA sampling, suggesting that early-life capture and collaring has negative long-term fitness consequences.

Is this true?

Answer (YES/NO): NO